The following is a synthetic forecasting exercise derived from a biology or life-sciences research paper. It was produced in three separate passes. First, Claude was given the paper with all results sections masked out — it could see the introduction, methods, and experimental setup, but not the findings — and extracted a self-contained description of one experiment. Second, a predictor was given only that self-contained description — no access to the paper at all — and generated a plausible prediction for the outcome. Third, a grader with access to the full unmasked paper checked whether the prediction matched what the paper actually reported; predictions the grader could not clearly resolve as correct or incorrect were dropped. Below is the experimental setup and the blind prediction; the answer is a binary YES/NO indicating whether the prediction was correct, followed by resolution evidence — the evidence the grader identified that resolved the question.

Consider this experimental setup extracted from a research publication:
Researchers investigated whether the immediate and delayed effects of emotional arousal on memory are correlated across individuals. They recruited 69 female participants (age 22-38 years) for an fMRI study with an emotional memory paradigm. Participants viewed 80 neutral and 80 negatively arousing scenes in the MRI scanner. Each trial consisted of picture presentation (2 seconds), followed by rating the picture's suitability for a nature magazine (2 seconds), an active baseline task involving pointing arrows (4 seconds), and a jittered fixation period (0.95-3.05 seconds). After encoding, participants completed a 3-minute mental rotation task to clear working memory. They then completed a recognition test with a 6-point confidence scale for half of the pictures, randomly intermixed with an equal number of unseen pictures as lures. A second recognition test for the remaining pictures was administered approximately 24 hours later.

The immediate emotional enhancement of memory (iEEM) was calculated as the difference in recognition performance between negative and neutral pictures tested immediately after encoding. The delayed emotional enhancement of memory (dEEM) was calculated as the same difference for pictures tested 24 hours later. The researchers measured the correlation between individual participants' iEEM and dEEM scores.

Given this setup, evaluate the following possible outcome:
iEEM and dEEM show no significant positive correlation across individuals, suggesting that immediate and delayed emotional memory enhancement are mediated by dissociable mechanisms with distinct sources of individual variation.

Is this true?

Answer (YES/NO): YES